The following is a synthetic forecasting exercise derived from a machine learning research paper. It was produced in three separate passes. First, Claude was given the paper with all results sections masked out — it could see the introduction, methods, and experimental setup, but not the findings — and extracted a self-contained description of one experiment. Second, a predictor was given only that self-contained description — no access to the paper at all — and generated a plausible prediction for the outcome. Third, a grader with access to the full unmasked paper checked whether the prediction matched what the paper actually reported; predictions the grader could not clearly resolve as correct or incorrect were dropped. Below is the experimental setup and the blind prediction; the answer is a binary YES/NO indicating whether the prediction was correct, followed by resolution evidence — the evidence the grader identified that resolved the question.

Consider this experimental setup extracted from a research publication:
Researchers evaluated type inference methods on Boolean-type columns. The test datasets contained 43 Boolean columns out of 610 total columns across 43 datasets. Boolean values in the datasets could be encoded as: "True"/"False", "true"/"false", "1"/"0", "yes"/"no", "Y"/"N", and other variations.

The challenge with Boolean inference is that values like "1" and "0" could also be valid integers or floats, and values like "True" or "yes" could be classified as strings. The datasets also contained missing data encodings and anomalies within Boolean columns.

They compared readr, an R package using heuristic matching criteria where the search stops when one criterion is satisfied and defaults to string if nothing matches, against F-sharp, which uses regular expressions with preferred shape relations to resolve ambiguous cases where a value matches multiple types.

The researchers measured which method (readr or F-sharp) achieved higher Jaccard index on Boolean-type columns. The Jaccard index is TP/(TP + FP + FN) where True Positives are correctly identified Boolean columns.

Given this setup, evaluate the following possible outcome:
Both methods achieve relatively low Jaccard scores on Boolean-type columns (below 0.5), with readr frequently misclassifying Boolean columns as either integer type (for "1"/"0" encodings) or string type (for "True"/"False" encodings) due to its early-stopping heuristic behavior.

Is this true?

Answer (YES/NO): NO